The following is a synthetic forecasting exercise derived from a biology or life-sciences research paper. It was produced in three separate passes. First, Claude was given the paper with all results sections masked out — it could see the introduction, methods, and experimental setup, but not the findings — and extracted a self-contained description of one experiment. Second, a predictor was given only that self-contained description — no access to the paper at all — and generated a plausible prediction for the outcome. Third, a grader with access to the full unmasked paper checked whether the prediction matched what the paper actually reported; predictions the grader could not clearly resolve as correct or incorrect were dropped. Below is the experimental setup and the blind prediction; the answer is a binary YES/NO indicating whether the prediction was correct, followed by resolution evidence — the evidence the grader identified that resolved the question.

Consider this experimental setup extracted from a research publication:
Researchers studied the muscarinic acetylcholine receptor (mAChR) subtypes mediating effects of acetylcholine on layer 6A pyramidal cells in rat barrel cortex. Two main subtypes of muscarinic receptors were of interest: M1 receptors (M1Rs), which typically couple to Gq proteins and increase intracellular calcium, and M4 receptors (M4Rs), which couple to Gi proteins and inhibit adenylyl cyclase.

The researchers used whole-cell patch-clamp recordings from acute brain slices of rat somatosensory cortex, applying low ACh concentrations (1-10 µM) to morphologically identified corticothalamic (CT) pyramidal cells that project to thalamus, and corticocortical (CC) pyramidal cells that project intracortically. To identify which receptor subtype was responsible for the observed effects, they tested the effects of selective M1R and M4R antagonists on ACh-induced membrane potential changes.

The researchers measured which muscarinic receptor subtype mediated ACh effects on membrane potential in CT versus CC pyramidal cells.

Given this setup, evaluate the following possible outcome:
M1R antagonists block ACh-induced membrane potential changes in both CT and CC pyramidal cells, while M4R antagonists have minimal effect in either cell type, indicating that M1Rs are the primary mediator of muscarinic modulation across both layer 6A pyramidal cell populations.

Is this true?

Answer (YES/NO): NO